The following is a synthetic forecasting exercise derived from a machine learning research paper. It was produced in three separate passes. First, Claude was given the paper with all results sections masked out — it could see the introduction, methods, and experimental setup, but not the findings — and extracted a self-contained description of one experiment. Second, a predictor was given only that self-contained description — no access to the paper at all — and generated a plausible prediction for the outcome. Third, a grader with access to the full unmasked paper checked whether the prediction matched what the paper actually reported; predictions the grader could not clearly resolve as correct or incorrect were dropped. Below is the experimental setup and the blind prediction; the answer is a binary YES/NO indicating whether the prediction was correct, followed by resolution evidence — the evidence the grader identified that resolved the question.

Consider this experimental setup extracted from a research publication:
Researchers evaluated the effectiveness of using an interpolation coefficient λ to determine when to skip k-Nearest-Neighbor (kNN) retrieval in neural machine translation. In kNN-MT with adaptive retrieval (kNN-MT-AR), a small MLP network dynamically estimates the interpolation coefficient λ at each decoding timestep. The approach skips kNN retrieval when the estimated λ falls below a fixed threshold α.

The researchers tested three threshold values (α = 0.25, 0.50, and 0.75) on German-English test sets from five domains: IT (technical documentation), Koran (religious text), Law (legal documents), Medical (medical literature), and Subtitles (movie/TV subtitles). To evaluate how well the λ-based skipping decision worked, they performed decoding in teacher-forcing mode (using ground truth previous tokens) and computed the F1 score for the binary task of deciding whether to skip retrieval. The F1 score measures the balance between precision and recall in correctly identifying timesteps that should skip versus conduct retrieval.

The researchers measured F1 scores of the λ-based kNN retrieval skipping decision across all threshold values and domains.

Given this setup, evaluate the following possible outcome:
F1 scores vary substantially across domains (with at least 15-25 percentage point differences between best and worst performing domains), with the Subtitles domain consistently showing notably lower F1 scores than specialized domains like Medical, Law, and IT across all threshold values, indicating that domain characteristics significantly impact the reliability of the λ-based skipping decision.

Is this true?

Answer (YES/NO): NO